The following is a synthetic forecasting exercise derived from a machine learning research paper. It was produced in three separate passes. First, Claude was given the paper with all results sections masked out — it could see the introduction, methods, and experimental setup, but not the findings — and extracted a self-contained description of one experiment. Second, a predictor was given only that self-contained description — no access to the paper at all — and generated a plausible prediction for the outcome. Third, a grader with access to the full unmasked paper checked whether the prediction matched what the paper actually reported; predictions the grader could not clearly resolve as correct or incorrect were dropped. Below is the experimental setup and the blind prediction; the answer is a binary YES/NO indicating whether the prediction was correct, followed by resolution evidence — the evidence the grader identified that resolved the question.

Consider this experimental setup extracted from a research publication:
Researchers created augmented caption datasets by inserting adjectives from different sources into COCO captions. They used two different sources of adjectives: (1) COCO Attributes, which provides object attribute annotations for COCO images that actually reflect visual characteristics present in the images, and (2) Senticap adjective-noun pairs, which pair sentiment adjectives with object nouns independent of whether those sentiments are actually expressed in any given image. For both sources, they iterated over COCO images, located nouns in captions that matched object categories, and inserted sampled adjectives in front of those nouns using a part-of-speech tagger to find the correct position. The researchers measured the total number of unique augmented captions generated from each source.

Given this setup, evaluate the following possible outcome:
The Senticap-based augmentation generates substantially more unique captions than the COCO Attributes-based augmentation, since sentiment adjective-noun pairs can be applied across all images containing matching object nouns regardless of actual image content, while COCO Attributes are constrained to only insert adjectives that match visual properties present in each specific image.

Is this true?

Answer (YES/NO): YES